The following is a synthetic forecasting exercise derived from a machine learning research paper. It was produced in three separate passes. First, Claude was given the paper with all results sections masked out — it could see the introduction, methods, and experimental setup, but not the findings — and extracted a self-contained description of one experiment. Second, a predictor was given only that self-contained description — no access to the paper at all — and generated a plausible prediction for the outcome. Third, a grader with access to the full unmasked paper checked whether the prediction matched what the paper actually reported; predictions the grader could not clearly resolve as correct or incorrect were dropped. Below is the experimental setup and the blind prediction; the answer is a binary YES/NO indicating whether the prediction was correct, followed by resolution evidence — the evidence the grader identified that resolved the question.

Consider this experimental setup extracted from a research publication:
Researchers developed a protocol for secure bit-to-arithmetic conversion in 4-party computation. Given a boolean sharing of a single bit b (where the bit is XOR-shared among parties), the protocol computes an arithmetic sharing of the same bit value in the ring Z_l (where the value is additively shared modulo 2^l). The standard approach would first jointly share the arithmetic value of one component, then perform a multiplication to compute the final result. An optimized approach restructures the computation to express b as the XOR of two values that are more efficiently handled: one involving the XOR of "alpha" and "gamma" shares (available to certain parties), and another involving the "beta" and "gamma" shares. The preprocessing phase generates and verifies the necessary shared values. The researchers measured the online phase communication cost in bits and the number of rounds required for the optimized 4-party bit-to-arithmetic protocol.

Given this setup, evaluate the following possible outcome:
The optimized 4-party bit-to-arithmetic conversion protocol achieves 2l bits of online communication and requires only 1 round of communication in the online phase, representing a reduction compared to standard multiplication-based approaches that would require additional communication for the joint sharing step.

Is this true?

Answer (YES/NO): NO